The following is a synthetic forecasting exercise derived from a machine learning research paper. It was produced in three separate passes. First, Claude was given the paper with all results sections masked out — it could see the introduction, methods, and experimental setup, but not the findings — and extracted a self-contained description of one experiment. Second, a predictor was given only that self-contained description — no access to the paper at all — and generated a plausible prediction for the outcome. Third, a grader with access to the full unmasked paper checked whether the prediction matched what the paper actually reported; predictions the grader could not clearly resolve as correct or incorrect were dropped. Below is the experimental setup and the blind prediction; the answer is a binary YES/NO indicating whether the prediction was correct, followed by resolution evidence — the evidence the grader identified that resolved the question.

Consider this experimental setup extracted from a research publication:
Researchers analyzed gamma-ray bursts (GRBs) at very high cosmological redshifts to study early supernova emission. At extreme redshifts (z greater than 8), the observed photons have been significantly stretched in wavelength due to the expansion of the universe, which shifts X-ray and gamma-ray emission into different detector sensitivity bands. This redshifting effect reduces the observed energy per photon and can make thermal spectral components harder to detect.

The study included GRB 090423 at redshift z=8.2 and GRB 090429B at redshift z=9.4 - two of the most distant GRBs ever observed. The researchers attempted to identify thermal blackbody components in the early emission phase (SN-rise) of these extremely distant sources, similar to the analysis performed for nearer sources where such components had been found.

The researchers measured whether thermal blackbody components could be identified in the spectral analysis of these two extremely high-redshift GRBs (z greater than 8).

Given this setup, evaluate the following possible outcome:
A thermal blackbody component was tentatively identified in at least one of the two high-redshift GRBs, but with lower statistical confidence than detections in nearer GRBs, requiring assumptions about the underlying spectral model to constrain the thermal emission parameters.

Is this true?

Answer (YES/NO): NO